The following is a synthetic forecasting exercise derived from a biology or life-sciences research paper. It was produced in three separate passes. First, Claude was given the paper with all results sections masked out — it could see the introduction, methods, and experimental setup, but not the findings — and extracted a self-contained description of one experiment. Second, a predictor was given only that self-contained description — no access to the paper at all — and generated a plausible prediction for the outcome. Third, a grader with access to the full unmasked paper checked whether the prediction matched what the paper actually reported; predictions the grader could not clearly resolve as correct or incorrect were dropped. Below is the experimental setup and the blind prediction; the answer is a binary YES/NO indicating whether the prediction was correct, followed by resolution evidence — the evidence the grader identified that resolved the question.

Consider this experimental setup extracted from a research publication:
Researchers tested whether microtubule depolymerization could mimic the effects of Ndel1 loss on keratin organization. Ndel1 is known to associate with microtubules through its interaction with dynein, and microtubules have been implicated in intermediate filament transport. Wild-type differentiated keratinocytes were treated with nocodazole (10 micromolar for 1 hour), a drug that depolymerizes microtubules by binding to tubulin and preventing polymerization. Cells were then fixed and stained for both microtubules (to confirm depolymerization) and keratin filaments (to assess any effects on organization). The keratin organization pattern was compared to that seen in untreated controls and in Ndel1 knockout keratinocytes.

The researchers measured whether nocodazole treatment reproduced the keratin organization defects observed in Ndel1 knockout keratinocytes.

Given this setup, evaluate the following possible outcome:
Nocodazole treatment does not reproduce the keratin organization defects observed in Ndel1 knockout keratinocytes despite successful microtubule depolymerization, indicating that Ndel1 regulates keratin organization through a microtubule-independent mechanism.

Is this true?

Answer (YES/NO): YES